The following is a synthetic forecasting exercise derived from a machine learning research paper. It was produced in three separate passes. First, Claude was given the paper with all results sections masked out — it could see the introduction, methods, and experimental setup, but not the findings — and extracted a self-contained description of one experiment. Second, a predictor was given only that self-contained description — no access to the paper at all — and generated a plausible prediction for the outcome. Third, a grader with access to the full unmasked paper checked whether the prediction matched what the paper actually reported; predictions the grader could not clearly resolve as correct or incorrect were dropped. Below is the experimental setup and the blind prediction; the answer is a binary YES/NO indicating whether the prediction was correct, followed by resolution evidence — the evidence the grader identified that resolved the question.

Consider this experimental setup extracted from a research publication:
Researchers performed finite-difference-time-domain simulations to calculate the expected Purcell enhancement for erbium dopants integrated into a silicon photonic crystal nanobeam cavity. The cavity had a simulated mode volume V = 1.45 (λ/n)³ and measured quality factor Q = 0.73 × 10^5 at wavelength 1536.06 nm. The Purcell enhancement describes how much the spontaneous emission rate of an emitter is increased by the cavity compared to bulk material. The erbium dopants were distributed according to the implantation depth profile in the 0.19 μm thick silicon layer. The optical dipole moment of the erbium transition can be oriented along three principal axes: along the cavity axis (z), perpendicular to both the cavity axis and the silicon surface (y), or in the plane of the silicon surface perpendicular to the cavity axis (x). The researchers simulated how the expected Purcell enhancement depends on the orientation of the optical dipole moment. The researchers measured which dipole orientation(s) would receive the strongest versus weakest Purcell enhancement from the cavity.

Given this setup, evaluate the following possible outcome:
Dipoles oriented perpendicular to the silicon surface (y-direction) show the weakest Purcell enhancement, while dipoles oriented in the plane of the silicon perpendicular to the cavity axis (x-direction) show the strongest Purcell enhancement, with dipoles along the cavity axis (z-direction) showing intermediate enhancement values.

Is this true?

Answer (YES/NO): NO